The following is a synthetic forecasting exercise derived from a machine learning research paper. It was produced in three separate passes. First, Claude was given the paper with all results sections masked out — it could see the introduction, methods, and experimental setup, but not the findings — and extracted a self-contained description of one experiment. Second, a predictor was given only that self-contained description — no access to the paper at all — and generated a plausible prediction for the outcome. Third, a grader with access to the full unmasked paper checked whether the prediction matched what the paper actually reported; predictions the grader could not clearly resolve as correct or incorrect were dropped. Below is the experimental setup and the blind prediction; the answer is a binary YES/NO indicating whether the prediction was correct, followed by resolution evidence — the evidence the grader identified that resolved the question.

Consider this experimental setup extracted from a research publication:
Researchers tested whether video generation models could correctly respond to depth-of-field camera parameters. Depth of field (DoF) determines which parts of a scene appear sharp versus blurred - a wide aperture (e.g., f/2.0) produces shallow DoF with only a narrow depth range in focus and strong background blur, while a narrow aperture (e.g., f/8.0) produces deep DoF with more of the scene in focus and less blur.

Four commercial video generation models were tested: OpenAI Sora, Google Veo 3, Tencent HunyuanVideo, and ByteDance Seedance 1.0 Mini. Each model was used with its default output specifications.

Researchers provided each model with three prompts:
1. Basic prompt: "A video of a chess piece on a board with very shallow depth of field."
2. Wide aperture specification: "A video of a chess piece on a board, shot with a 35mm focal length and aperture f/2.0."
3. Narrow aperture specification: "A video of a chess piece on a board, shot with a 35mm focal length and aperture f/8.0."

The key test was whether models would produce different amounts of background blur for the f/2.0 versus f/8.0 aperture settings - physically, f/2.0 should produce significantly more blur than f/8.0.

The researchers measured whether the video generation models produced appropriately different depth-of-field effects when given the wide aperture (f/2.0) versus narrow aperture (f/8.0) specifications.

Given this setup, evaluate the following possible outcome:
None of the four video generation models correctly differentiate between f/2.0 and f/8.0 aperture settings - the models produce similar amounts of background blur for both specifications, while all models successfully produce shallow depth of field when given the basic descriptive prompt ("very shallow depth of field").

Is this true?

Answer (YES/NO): YES